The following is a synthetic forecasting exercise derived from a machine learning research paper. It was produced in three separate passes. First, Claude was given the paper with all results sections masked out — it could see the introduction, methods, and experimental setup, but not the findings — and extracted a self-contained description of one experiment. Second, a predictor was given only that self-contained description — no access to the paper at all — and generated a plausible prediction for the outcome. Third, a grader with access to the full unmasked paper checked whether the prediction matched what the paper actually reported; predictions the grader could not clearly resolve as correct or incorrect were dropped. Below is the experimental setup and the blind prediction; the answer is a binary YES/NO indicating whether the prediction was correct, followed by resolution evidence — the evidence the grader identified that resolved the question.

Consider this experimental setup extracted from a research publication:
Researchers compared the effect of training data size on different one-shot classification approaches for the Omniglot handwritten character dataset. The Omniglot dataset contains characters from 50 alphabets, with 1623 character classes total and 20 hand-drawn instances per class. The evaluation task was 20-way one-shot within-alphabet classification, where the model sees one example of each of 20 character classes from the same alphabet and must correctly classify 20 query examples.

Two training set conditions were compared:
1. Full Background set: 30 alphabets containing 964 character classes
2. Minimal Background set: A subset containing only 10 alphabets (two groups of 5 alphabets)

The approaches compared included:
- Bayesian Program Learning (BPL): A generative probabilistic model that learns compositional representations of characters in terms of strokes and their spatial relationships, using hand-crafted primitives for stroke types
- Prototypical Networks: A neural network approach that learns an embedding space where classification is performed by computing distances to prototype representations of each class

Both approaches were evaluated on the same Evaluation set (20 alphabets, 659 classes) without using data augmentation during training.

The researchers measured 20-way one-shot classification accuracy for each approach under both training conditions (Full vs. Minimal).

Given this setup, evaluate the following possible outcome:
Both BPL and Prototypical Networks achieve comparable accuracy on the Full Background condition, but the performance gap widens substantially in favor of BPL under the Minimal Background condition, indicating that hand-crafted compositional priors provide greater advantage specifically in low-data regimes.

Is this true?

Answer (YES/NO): NO